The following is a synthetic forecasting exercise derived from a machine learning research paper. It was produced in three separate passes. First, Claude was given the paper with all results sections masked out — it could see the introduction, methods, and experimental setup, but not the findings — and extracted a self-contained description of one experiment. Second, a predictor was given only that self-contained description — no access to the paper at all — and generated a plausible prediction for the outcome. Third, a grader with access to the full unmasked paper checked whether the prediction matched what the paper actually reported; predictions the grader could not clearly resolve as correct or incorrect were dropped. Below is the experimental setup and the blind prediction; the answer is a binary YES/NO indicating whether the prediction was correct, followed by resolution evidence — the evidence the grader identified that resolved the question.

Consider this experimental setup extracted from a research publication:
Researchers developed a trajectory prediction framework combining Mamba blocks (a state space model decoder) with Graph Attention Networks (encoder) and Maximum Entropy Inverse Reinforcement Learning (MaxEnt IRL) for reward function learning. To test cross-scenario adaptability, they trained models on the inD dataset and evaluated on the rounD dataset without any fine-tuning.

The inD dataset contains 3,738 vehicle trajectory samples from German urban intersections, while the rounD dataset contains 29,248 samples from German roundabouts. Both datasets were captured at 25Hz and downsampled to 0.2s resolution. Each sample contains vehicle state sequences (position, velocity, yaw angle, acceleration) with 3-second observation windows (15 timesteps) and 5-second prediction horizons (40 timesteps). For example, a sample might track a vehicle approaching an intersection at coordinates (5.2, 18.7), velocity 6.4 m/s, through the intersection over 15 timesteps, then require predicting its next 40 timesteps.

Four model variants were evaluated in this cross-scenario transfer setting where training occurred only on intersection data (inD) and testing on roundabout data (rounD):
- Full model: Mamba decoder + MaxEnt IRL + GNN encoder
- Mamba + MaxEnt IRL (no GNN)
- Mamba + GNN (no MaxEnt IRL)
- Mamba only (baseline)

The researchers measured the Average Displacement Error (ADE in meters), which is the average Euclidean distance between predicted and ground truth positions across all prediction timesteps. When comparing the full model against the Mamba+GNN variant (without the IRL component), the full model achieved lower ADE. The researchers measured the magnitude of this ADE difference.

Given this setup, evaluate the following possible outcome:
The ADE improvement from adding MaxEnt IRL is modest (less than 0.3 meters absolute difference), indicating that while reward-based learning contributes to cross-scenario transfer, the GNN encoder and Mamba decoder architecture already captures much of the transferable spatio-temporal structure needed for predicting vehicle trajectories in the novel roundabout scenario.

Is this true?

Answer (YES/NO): NO